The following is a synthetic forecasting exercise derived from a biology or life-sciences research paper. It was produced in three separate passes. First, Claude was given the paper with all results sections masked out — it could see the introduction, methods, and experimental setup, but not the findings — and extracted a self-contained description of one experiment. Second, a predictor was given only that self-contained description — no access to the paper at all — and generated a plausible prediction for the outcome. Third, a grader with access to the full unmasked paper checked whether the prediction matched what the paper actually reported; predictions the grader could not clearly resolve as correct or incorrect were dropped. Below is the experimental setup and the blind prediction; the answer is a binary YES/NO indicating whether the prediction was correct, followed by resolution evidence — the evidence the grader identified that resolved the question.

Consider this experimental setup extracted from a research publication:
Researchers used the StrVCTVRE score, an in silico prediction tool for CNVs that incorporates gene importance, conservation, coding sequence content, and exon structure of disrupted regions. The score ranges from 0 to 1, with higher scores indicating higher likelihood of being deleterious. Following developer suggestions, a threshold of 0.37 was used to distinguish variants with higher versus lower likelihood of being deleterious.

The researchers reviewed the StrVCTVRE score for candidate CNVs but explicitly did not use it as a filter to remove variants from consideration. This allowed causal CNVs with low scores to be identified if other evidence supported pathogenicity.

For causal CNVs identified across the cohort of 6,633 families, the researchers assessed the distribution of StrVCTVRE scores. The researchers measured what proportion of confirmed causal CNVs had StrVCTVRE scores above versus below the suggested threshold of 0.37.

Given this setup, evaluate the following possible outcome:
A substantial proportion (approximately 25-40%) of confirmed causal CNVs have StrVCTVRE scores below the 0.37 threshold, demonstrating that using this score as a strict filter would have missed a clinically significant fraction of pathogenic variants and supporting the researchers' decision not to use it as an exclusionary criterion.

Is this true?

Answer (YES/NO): NO